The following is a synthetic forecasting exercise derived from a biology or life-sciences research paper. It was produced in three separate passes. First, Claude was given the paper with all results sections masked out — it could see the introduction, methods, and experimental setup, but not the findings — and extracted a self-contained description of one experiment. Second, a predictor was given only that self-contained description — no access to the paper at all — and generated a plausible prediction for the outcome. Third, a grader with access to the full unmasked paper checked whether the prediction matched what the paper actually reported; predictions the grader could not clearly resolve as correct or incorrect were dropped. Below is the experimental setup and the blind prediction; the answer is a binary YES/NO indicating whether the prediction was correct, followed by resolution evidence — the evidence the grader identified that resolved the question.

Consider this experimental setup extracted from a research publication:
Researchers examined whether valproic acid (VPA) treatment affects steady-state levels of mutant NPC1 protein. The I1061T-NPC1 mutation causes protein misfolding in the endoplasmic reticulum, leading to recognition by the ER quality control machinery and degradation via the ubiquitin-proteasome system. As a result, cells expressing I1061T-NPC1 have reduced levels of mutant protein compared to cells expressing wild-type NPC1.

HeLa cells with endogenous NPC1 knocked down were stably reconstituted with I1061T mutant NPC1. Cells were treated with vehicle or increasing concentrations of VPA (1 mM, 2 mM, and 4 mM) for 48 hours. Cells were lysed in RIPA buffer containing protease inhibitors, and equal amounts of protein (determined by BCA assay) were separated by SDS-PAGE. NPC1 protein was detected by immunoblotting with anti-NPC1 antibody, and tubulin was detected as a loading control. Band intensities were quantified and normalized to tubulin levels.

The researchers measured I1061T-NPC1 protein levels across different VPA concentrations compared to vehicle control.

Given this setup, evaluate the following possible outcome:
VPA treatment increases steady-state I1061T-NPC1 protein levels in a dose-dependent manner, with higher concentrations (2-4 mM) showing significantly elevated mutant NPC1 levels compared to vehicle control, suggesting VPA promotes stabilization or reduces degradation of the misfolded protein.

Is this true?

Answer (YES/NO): NO